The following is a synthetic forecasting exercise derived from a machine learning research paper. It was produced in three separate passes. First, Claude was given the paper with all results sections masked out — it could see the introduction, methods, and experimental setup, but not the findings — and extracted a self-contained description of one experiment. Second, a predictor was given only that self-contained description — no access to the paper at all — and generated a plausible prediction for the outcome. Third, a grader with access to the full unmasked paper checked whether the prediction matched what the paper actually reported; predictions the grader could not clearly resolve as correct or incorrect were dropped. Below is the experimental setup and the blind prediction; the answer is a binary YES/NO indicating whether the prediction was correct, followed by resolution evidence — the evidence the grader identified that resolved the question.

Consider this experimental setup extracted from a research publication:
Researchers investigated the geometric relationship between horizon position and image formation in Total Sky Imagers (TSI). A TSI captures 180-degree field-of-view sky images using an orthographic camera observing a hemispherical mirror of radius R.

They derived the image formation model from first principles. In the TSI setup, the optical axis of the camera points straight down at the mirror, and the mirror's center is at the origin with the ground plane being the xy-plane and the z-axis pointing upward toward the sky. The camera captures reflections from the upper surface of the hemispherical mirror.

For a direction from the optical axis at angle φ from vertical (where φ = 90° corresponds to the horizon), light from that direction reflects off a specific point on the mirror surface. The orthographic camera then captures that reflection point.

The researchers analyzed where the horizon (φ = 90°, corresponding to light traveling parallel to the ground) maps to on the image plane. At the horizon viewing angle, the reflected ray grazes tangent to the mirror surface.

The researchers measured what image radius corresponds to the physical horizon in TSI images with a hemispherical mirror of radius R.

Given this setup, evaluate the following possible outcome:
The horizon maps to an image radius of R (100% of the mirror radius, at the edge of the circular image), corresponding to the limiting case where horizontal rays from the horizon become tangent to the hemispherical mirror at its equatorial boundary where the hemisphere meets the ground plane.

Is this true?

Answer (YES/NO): NO